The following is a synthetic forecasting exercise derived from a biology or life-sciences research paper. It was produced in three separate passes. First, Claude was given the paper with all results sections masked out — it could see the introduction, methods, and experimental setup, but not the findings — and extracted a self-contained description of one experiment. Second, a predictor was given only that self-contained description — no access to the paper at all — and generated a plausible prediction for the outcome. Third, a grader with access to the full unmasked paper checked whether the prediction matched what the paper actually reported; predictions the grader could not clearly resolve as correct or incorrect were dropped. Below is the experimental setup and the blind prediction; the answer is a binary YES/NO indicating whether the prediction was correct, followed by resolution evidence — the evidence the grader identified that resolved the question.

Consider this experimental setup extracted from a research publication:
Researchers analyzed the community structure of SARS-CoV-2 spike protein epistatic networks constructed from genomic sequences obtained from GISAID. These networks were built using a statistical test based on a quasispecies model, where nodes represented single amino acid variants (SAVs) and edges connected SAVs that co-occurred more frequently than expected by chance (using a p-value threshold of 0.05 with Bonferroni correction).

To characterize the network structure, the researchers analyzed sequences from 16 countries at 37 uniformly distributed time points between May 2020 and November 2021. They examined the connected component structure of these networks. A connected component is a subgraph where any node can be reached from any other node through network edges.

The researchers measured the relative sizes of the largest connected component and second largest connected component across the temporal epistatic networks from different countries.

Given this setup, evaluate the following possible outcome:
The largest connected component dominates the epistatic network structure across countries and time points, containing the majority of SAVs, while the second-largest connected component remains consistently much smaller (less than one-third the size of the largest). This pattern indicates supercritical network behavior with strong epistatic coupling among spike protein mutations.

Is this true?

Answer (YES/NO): YES